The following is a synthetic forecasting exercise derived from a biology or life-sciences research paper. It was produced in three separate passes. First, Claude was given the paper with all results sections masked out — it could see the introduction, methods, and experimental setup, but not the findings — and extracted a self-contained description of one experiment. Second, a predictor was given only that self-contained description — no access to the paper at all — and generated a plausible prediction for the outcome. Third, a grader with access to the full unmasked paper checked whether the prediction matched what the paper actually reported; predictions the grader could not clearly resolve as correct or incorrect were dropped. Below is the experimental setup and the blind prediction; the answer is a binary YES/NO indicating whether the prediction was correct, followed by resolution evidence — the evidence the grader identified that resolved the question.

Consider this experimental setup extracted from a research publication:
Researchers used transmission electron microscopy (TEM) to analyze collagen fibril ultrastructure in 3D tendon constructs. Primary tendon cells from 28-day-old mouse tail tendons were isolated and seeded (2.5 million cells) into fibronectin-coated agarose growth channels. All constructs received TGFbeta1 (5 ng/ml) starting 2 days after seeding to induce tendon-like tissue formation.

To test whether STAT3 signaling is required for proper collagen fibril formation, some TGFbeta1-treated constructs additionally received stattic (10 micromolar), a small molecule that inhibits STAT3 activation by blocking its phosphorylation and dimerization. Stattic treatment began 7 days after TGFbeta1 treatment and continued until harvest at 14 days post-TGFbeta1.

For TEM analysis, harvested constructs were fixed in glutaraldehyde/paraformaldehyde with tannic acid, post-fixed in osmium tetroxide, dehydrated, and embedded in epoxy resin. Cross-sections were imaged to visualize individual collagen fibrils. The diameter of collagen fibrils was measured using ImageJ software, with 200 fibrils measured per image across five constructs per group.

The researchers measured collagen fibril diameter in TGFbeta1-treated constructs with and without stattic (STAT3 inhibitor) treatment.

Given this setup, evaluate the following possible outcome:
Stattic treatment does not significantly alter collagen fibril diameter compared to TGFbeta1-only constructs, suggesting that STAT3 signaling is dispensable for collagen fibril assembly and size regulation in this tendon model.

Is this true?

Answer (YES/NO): NO